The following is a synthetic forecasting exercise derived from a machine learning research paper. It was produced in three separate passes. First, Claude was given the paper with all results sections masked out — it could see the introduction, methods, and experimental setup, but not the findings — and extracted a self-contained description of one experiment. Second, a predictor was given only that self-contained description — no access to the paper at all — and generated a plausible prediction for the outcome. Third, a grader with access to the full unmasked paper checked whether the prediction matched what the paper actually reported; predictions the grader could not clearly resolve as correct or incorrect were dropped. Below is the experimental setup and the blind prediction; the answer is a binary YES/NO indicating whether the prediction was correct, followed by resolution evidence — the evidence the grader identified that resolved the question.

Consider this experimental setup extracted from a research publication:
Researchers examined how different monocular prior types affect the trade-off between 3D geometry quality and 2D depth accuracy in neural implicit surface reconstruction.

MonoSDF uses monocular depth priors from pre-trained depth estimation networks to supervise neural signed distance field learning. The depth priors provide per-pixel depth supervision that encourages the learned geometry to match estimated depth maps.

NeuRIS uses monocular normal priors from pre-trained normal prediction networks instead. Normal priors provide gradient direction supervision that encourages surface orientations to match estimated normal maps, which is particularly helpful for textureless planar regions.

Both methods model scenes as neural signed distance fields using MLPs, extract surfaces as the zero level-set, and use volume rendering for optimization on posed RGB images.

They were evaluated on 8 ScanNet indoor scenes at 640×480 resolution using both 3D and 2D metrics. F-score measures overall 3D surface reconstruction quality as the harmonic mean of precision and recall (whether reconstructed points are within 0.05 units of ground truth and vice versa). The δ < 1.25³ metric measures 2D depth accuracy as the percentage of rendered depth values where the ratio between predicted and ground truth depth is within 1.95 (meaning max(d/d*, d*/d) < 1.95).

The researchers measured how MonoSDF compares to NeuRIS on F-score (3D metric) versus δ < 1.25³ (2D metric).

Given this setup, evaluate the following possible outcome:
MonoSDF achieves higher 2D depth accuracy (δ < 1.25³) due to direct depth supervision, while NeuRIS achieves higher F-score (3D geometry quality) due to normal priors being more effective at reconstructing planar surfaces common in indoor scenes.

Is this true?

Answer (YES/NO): YES